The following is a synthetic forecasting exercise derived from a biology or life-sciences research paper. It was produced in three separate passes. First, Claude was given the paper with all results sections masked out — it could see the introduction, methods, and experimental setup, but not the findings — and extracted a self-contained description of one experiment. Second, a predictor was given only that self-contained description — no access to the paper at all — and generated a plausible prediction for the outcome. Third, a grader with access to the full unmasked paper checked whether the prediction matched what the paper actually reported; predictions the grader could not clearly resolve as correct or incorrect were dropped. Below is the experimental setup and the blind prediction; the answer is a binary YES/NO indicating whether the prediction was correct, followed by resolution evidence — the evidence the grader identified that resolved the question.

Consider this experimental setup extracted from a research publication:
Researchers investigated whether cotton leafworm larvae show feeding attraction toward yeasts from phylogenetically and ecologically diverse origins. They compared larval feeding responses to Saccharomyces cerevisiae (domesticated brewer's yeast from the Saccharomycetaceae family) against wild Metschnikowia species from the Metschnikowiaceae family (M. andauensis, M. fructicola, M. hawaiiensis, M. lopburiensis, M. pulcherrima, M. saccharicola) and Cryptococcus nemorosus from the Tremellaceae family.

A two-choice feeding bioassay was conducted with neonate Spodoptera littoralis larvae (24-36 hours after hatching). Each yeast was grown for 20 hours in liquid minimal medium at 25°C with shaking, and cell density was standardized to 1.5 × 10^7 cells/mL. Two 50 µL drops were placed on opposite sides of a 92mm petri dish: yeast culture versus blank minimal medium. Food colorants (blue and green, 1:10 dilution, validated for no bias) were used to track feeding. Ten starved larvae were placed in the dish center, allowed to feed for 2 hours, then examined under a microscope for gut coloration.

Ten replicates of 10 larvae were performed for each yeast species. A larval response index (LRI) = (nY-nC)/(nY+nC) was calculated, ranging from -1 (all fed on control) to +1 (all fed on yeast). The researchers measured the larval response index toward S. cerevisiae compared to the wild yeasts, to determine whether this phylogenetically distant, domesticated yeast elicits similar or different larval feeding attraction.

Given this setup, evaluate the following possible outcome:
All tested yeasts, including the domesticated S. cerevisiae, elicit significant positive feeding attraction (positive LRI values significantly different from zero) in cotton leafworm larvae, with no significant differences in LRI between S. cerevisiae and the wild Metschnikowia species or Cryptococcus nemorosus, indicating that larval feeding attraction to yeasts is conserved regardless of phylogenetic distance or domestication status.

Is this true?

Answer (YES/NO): NO